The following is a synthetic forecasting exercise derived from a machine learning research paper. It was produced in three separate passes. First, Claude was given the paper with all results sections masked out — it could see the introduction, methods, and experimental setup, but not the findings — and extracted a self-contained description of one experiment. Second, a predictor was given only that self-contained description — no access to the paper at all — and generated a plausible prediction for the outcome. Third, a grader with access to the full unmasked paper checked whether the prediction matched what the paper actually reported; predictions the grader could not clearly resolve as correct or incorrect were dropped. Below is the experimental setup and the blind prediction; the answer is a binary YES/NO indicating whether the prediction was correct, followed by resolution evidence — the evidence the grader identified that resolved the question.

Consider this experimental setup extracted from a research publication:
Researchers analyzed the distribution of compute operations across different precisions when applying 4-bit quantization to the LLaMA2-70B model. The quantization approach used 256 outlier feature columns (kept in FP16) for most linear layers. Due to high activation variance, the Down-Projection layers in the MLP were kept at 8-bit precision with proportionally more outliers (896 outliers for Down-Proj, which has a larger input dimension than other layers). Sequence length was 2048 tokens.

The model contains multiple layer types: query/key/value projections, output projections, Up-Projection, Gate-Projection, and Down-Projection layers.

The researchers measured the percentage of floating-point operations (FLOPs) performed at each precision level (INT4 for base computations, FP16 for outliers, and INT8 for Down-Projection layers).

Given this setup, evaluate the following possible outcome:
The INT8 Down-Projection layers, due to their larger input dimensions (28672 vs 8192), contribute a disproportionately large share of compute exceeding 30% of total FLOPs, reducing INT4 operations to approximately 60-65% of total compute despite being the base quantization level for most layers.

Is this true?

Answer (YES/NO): NO